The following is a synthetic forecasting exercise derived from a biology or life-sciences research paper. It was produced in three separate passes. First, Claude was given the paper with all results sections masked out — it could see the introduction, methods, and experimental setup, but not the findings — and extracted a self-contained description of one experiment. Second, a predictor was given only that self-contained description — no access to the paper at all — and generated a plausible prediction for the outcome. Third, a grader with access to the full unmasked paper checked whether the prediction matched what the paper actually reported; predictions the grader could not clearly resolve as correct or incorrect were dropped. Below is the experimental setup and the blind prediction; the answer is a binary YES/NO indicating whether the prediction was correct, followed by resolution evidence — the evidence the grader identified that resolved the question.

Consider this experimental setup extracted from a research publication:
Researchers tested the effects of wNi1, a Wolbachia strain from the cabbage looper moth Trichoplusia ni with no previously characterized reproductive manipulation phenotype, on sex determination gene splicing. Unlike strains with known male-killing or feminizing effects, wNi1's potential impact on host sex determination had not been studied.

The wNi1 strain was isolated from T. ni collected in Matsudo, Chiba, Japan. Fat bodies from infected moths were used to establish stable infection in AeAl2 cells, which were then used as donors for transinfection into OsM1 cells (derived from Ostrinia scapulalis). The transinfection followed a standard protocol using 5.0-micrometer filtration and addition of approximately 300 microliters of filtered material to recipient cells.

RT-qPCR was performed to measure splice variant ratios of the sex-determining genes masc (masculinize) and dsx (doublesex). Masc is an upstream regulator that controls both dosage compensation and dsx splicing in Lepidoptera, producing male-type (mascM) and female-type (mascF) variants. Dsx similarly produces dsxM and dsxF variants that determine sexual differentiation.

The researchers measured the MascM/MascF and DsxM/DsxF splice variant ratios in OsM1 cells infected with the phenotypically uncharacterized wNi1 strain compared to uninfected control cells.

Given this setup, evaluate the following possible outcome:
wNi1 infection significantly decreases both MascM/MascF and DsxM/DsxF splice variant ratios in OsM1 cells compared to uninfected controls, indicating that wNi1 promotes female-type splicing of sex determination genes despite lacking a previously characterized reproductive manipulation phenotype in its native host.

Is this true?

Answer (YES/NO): NO